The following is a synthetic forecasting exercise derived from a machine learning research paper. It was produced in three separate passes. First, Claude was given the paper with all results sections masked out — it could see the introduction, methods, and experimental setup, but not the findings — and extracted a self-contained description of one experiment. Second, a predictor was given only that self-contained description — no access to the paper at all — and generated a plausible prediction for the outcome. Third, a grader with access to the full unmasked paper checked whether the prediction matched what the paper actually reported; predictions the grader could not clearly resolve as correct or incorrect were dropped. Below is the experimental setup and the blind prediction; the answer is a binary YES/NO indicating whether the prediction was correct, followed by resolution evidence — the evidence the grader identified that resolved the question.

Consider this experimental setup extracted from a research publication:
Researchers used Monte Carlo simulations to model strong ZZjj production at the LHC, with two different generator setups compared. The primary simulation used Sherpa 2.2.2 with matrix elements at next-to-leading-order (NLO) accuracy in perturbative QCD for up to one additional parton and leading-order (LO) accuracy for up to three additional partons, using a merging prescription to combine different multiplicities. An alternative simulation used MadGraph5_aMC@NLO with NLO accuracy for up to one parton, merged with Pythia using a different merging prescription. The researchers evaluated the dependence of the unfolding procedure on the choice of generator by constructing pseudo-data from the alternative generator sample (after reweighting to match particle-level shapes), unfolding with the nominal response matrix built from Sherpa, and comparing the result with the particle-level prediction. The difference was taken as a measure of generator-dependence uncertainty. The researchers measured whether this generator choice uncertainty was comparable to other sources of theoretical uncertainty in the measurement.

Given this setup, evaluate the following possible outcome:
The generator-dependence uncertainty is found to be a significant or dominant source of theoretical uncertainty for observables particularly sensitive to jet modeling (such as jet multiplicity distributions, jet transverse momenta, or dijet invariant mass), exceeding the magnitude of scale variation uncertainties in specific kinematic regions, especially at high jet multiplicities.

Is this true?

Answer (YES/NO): NO